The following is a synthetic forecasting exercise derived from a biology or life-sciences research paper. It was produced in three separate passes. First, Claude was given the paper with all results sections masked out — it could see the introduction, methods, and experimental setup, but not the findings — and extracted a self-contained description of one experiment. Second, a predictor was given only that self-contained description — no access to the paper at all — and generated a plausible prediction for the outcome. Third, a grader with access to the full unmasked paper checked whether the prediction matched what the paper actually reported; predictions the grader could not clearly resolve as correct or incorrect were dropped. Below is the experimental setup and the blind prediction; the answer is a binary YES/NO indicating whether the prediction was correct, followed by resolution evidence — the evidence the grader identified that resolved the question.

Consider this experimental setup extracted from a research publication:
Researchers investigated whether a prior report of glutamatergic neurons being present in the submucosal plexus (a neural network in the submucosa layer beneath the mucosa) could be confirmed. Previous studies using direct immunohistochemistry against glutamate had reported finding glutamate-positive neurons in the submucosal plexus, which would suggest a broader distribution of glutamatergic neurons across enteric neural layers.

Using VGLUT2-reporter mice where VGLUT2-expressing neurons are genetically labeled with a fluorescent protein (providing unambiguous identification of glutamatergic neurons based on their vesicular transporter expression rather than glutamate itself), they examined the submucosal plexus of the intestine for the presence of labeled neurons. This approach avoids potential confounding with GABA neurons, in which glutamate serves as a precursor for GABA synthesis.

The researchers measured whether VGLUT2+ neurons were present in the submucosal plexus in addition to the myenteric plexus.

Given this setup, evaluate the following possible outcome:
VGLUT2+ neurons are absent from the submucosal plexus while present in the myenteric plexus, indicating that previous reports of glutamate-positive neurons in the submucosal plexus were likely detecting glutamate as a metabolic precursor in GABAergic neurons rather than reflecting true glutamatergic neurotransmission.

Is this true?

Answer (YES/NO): YES